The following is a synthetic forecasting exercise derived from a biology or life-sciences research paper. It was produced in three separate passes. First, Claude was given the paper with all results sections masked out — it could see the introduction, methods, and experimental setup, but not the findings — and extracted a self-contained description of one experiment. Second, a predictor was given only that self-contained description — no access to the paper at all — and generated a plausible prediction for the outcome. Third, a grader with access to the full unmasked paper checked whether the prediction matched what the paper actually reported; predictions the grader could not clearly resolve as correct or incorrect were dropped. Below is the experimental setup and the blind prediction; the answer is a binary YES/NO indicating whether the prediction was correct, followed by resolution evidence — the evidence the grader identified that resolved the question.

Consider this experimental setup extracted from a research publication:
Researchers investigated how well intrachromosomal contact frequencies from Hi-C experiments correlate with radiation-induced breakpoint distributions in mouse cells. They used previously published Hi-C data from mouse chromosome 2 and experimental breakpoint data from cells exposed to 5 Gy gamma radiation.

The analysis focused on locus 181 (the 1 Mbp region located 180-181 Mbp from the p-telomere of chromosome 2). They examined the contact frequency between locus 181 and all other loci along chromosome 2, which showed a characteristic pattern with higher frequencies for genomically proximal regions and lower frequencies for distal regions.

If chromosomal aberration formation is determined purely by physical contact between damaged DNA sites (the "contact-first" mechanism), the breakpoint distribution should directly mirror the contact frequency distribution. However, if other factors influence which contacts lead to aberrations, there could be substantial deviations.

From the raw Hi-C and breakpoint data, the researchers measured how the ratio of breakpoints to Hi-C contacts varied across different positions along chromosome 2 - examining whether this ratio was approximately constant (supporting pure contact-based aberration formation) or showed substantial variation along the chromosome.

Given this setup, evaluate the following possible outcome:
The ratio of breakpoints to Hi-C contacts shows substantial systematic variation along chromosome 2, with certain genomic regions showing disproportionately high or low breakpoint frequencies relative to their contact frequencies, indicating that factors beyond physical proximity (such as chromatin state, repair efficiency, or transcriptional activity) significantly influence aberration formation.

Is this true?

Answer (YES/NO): YES